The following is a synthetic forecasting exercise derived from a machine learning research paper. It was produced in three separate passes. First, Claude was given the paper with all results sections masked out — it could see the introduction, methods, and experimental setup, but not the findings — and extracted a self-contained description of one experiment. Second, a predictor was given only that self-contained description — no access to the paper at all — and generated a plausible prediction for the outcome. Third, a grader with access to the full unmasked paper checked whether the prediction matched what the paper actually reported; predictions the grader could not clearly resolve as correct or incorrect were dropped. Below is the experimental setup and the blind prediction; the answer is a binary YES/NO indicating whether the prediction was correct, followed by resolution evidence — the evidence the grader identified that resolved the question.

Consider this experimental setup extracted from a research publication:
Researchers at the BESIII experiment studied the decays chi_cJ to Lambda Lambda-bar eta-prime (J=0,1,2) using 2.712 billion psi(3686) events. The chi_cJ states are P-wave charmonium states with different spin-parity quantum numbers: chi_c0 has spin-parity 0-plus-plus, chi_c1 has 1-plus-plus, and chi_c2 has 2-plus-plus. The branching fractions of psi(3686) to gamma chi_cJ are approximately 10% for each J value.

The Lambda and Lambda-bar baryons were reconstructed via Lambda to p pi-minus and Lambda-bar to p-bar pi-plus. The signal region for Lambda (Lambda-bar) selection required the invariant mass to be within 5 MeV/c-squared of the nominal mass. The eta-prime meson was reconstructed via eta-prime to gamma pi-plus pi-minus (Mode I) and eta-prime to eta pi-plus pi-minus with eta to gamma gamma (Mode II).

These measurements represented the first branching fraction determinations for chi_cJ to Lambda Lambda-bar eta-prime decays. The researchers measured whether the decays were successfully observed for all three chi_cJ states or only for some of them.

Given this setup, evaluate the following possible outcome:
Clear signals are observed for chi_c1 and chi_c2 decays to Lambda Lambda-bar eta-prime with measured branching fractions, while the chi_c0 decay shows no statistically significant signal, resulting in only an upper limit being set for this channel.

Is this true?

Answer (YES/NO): NO